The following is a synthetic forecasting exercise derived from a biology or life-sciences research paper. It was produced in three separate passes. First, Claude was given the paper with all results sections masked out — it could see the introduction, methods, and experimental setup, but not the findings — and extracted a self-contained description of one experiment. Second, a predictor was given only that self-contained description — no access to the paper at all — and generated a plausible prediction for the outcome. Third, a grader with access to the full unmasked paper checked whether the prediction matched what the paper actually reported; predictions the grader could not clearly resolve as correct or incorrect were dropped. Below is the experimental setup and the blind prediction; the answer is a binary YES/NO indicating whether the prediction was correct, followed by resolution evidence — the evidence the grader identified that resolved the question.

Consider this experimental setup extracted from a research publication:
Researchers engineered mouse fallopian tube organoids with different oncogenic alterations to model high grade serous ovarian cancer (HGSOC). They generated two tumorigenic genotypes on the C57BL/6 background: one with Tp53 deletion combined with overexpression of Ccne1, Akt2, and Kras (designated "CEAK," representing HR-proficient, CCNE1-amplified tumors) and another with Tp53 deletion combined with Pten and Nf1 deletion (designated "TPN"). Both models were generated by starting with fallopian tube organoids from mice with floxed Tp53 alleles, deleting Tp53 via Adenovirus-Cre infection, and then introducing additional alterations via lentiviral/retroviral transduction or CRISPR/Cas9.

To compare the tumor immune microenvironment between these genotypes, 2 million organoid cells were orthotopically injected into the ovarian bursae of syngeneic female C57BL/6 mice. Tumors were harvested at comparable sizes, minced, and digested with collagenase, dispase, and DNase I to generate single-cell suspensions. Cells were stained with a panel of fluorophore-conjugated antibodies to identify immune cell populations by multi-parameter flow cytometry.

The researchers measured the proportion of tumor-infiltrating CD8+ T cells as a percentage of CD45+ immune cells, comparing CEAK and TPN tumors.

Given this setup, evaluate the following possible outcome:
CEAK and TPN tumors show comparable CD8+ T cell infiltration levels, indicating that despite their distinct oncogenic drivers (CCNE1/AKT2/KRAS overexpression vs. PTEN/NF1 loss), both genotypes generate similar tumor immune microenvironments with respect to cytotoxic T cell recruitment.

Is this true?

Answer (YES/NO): NO